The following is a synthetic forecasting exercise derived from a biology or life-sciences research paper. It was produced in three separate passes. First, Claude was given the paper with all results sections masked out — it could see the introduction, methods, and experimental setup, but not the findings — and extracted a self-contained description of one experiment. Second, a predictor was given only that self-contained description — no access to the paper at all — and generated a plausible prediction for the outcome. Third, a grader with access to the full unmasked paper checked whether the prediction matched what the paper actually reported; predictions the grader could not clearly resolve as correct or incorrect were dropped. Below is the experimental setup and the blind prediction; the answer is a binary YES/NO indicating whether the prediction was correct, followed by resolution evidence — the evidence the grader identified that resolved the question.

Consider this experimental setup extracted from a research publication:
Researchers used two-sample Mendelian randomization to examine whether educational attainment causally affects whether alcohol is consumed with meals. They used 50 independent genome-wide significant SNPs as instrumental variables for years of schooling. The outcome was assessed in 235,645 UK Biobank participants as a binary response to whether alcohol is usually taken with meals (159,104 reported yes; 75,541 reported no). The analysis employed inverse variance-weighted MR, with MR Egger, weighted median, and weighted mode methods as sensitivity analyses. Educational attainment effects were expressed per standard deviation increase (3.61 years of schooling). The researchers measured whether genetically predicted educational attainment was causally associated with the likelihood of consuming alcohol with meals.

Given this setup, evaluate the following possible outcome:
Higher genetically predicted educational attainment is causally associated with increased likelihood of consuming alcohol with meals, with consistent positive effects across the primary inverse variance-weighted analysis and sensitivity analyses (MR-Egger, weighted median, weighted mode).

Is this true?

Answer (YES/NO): NO